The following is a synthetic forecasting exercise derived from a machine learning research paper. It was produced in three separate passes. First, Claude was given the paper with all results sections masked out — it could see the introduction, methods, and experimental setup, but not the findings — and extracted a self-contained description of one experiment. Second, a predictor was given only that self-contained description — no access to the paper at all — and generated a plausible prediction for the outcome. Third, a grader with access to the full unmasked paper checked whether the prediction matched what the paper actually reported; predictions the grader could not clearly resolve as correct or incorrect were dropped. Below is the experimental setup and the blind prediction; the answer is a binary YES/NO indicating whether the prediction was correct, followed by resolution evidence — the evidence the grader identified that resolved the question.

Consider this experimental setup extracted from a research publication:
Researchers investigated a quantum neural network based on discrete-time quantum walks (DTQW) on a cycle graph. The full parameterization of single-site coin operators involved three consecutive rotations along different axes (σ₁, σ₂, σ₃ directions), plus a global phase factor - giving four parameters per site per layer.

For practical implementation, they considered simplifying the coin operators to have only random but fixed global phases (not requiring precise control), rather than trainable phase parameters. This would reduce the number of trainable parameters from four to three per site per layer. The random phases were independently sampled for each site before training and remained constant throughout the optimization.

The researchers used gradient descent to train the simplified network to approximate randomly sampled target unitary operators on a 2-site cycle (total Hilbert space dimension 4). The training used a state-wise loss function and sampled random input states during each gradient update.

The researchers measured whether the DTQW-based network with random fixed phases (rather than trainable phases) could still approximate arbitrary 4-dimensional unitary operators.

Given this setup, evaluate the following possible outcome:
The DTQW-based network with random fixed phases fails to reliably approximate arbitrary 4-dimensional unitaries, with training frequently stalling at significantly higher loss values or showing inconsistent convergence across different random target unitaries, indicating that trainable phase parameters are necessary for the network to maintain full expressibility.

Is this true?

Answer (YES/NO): NO